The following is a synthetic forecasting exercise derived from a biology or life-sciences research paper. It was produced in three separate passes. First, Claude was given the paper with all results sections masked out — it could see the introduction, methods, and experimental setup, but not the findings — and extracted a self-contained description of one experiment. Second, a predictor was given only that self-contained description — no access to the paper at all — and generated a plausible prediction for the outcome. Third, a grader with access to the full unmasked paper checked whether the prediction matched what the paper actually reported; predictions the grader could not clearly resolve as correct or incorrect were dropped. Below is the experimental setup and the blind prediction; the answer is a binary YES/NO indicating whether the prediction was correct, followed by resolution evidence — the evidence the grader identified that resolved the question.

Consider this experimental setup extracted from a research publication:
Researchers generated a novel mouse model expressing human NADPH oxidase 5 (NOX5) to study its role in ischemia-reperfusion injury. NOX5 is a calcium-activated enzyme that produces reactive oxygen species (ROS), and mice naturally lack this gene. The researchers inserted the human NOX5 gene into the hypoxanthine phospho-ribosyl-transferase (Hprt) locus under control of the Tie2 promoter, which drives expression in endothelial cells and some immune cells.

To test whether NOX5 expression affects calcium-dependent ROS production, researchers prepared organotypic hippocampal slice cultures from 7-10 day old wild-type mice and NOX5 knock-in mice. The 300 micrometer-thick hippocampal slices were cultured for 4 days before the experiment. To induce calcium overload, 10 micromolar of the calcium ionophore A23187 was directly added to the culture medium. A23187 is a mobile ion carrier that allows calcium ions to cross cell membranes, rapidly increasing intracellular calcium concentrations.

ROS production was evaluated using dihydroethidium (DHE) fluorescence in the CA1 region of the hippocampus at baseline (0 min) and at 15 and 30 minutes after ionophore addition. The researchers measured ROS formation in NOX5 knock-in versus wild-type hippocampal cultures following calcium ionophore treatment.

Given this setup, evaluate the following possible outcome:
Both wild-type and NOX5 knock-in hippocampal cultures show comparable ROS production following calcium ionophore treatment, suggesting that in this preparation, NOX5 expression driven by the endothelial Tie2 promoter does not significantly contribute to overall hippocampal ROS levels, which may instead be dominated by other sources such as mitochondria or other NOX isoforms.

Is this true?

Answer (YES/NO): NO